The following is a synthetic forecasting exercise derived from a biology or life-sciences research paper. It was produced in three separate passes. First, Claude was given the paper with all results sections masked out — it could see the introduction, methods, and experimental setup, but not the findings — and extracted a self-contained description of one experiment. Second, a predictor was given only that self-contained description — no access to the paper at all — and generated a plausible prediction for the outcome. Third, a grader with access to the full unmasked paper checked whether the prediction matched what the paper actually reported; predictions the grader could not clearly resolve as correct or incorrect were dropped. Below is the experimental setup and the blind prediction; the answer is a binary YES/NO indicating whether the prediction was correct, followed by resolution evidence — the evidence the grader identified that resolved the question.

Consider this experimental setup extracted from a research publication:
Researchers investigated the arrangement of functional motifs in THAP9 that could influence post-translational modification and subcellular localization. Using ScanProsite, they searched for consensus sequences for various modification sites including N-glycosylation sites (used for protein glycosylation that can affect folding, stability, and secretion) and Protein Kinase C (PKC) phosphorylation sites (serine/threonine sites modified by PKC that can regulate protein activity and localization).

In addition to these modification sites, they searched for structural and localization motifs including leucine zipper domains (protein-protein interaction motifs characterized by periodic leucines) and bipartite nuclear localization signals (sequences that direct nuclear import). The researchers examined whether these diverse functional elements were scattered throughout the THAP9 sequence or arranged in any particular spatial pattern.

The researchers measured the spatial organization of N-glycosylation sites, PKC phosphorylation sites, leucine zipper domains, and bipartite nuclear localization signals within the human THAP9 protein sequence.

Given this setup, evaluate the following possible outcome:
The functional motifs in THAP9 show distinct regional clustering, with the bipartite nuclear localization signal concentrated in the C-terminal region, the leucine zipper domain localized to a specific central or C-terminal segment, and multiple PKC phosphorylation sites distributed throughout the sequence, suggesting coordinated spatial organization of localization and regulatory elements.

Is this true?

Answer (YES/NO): NO